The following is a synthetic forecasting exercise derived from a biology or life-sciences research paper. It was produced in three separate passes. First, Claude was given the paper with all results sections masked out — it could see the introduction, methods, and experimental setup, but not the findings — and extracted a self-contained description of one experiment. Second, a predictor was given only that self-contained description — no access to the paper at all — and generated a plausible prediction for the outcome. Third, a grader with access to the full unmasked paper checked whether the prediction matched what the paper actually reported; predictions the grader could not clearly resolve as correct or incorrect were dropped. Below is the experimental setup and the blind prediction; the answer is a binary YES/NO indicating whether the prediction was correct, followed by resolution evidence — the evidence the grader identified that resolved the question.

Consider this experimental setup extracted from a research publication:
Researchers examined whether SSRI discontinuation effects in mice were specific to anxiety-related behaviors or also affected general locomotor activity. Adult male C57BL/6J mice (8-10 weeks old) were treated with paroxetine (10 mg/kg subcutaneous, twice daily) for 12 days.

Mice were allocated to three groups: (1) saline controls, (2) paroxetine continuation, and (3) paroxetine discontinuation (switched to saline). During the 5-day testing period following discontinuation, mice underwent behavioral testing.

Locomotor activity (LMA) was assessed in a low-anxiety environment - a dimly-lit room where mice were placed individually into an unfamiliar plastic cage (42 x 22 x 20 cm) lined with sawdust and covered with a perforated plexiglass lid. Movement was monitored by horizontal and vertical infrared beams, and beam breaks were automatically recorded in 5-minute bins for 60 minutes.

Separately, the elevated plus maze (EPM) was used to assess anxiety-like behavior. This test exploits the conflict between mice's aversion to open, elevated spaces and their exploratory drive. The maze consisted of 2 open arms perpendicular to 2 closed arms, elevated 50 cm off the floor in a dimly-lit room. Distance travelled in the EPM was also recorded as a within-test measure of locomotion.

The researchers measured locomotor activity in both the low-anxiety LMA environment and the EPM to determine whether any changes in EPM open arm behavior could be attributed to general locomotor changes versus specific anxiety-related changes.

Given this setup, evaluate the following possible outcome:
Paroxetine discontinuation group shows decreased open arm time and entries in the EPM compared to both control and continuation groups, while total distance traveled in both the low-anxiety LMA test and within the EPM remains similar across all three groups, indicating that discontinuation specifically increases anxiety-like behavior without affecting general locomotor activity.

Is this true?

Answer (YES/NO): NO